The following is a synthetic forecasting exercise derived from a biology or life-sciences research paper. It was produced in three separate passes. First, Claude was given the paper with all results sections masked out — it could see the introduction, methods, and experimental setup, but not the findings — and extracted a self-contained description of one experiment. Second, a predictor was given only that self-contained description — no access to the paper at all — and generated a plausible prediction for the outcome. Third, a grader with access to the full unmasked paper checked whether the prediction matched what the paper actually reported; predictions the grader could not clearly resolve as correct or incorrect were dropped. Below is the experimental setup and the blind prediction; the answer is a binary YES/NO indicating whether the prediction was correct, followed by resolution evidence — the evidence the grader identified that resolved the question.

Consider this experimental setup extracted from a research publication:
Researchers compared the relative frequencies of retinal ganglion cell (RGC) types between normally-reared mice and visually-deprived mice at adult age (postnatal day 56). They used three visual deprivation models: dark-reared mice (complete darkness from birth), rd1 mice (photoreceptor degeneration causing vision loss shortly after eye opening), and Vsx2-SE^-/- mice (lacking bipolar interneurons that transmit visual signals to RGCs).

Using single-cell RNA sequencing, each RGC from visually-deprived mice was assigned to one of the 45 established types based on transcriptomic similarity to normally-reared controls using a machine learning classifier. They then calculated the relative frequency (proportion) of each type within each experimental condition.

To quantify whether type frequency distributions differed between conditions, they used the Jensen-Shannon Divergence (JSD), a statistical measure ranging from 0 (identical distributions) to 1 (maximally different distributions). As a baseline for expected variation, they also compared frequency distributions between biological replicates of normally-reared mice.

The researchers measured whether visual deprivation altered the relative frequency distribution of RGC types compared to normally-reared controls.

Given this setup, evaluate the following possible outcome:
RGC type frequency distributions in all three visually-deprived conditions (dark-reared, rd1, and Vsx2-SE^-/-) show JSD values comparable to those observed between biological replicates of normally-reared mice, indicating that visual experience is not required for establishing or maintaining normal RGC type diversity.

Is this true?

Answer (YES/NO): YES